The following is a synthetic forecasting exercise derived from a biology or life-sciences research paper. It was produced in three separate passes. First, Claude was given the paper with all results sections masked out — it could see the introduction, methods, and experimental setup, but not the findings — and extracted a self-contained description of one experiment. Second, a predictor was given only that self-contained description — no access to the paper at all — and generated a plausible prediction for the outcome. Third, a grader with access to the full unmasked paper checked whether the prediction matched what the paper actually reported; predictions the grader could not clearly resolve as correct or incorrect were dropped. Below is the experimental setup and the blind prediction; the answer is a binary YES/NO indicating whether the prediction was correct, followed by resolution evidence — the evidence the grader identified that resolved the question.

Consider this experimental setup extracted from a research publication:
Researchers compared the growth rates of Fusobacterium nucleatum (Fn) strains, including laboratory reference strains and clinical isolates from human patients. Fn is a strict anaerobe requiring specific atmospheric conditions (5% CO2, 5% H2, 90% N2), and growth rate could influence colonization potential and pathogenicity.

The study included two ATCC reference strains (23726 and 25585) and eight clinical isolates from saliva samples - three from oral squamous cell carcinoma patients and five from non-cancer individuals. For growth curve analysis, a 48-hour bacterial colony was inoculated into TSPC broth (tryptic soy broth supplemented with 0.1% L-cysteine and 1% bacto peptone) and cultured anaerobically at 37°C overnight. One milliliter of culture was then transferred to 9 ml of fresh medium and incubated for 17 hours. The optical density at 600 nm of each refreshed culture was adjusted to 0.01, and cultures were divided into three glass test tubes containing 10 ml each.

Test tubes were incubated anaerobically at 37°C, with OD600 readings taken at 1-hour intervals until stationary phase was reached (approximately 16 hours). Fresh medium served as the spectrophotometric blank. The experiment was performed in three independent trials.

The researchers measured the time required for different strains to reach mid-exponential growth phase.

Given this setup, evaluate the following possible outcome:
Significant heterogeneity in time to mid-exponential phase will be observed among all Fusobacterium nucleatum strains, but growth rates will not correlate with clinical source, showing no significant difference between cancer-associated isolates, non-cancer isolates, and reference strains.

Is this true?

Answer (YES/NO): YES